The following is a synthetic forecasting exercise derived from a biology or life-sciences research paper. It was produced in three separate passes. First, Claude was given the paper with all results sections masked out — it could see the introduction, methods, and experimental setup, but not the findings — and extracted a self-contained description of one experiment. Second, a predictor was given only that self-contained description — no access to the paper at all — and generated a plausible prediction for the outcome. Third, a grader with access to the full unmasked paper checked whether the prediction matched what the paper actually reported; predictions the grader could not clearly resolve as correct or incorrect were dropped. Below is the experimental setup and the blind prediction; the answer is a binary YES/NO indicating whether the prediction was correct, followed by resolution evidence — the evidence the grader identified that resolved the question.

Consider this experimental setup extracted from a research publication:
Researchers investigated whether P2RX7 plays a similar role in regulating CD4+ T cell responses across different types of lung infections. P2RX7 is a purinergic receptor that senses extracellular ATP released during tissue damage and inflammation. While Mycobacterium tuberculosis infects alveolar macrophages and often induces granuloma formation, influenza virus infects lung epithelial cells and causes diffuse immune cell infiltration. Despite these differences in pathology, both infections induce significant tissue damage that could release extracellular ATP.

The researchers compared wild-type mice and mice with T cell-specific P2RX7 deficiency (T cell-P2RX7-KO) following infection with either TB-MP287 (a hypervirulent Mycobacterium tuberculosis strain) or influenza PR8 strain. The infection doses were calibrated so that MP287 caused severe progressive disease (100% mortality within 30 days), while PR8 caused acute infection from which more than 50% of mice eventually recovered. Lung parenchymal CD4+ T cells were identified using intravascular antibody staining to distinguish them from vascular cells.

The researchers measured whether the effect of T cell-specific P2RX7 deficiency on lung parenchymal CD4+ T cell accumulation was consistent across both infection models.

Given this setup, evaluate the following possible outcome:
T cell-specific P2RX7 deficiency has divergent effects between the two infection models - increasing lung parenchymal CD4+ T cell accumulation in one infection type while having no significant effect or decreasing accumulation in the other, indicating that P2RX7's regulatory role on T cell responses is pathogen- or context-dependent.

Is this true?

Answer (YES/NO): NO